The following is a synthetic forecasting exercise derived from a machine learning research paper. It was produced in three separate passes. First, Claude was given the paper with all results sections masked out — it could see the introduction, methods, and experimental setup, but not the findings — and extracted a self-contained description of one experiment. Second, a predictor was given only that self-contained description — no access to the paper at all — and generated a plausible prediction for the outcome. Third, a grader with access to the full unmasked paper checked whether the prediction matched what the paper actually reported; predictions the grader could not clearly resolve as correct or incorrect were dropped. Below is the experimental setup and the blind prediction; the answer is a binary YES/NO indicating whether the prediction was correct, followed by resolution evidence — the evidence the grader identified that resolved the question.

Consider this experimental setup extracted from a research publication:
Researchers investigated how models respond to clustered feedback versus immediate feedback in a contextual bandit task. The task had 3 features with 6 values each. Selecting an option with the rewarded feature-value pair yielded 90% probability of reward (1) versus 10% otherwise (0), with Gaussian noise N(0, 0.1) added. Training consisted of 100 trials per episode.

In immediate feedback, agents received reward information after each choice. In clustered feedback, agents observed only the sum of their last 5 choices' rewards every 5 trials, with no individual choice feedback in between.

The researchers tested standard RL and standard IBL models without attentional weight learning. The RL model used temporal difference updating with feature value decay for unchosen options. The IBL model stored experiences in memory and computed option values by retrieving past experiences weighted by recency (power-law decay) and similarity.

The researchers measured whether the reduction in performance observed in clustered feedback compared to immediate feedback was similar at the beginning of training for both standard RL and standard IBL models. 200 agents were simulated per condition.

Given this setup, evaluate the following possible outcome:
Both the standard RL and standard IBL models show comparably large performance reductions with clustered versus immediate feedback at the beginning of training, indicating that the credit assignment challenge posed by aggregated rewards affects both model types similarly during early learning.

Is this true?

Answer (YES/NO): YES